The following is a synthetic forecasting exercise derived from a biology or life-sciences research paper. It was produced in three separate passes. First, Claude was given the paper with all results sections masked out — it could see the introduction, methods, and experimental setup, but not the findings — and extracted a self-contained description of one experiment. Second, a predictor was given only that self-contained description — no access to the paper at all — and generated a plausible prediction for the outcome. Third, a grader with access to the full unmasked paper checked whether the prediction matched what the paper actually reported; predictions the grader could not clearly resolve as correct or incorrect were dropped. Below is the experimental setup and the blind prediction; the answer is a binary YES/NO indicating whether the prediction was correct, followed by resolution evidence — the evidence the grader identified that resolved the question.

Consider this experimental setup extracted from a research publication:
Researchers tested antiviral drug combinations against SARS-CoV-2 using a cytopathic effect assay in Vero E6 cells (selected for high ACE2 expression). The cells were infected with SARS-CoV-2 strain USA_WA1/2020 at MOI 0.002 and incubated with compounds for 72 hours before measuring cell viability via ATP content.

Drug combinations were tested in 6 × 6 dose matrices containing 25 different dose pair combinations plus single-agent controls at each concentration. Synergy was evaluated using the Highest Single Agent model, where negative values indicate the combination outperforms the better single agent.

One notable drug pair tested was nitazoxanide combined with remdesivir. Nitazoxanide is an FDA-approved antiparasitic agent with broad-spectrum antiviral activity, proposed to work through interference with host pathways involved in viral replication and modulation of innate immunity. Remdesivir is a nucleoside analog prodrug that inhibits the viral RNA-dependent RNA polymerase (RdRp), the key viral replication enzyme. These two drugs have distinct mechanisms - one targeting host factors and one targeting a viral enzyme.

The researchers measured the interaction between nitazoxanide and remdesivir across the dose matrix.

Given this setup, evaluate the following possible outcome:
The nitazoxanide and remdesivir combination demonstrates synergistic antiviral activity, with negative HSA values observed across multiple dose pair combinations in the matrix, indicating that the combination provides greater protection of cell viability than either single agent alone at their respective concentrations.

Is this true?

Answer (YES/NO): YES